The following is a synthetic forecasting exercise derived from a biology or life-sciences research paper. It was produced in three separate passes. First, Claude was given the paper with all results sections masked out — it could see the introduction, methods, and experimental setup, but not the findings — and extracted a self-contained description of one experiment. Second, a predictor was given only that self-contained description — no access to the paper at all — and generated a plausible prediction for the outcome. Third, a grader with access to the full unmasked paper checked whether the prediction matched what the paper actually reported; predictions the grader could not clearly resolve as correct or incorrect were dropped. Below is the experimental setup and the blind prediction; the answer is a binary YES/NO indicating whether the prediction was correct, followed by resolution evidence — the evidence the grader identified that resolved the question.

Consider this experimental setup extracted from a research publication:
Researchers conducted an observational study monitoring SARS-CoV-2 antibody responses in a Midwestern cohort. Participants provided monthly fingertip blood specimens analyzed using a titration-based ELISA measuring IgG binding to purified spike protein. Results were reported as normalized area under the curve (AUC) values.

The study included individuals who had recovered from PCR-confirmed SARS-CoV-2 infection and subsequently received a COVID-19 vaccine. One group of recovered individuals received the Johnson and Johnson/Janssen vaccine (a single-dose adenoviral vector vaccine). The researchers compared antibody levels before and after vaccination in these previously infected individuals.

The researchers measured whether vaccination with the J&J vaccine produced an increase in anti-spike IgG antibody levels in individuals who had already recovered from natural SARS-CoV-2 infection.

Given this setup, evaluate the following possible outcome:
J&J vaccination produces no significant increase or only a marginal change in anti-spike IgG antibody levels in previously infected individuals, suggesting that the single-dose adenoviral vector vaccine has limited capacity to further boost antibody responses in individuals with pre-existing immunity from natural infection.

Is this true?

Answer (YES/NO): NO